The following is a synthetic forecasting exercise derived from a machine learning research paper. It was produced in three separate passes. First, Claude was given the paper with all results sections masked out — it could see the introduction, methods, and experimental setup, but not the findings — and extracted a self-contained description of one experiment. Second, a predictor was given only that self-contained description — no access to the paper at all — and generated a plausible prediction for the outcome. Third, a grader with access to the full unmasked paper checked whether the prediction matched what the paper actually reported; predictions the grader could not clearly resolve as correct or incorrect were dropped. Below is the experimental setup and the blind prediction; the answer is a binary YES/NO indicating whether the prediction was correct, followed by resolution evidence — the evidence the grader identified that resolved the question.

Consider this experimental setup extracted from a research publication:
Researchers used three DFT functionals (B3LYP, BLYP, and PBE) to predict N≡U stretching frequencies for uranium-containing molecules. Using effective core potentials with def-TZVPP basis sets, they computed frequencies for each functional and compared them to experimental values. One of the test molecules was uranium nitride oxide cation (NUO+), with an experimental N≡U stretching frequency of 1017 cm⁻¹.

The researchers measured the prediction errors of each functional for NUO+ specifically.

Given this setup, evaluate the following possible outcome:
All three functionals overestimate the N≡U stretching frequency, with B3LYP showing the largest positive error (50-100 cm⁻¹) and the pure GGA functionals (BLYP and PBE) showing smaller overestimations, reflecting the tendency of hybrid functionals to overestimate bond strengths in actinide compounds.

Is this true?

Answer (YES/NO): NO